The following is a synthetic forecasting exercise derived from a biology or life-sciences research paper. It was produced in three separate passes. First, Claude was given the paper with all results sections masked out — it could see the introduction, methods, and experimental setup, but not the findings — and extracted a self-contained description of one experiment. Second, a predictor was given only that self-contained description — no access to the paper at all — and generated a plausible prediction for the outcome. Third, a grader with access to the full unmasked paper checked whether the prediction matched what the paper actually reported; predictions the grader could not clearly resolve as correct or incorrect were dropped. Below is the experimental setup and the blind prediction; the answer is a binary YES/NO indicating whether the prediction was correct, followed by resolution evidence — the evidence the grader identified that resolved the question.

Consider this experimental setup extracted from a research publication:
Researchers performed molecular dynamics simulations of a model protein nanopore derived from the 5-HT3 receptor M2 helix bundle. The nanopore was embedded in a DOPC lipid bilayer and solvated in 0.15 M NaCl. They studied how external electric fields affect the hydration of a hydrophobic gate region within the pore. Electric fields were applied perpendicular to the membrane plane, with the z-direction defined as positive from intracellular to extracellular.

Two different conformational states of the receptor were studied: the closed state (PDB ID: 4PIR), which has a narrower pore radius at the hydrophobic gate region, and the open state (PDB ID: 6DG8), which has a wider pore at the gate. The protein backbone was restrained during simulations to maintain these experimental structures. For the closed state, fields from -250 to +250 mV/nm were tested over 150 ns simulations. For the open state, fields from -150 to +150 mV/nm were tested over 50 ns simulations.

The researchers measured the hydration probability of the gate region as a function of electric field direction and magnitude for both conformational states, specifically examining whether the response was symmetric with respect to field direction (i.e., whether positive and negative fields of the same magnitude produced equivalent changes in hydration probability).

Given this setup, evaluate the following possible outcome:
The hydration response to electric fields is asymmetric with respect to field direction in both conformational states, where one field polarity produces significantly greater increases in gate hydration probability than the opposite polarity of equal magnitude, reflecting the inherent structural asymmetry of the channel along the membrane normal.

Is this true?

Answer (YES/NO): YES